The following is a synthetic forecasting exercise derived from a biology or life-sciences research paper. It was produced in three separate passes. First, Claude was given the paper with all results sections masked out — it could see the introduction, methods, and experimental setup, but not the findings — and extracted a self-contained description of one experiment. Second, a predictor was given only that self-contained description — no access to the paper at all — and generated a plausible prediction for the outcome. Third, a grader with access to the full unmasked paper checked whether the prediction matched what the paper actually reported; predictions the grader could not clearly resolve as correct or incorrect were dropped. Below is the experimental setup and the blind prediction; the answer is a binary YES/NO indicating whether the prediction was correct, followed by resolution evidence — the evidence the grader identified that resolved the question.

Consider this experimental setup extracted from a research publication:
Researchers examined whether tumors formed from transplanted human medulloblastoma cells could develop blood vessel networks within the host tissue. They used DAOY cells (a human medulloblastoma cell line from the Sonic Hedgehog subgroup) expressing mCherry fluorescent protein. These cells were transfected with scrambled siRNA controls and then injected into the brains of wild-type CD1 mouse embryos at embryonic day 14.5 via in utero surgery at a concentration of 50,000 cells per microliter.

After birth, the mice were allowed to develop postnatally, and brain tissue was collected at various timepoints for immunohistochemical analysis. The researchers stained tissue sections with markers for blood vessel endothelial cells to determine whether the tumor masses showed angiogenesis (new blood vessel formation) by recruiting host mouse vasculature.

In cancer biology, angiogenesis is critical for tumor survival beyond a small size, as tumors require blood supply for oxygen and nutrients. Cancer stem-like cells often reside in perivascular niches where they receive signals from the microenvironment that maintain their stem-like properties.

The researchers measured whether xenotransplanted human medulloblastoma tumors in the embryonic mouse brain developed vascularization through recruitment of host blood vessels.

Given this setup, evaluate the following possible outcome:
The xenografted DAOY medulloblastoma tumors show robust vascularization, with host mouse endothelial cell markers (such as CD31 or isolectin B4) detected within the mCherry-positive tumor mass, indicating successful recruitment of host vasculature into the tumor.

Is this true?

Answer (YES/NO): YES